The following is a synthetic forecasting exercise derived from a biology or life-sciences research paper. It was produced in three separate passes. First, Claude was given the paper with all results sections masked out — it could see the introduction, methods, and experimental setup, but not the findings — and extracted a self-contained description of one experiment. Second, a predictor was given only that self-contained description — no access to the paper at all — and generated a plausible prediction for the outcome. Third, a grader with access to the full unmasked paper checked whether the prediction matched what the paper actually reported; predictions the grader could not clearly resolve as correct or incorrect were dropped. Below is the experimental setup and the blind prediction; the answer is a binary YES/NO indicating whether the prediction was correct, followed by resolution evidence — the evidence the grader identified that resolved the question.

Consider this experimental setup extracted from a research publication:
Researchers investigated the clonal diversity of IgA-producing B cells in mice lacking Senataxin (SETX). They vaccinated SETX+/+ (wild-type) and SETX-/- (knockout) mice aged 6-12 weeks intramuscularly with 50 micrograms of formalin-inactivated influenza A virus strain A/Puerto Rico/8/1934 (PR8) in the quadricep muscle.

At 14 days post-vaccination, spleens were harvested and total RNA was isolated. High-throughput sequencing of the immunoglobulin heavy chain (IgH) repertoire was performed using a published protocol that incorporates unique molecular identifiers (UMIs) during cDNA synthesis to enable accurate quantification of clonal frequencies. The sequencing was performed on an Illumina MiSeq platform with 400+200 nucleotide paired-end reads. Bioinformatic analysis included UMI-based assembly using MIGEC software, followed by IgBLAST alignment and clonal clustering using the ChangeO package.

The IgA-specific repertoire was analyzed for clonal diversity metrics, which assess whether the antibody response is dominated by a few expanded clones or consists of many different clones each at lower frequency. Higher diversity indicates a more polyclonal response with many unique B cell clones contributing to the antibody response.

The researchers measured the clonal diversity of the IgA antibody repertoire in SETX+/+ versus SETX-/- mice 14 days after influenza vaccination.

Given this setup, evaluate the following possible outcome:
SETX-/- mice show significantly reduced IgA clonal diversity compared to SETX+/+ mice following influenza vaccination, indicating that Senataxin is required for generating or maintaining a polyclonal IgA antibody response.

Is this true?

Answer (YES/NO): YES